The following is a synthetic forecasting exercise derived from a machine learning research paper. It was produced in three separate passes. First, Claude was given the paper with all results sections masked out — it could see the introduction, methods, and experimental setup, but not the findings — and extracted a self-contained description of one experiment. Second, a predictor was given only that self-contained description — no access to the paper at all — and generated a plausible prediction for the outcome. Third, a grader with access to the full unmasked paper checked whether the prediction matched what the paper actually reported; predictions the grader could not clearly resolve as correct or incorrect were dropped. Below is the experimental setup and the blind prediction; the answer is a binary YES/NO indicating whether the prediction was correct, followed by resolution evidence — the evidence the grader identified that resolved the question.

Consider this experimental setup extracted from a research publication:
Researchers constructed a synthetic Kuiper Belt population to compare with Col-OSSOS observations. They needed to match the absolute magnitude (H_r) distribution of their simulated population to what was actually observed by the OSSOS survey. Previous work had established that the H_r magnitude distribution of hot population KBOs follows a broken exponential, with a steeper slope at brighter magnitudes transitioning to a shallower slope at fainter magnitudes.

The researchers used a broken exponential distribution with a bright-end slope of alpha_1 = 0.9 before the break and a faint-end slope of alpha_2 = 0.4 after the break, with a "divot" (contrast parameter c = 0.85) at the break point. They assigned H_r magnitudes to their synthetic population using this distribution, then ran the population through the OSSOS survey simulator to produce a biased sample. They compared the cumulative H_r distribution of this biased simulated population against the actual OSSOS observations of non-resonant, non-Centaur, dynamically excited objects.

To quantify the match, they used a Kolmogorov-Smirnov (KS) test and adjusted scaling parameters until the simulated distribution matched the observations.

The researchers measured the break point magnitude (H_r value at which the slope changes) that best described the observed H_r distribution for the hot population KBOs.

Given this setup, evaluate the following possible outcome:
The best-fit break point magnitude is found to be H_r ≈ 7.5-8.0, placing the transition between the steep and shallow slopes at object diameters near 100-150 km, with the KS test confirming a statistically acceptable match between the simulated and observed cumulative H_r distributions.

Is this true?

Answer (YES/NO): NO